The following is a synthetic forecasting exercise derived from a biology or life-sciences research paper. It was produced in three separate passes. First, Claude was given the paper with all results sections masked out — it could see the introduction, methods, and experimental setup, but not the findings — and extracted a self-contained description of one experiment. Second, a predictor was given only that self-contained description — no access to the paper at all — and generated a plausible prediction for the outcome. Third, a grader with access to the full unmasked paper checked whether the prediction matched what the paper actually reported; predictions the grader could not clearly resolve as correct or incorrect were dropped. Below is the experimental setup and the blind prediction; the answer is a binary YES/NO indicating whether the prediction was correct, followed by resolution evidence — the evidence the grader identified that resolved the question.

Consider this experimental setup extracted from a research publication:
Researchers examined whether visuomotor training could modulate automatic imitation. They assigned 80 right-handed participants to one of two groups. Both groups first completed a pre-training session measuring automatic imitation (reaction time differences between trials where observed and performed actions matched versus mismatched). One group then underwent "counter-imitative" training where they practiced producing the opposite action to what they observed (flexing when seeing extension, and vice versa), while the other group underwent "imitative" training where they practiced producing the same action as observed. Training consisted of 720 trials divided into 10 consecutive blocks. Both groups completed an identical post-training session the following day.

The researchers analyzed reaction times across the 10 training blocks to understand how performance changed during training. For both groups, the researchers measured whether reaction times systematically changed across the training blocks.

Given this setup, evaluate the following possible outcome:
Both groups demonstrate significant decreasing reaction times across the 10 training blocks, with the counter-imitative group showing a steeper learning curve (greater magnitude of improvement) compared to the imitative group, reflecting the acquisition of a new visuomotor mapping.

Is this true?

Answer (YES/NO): YES